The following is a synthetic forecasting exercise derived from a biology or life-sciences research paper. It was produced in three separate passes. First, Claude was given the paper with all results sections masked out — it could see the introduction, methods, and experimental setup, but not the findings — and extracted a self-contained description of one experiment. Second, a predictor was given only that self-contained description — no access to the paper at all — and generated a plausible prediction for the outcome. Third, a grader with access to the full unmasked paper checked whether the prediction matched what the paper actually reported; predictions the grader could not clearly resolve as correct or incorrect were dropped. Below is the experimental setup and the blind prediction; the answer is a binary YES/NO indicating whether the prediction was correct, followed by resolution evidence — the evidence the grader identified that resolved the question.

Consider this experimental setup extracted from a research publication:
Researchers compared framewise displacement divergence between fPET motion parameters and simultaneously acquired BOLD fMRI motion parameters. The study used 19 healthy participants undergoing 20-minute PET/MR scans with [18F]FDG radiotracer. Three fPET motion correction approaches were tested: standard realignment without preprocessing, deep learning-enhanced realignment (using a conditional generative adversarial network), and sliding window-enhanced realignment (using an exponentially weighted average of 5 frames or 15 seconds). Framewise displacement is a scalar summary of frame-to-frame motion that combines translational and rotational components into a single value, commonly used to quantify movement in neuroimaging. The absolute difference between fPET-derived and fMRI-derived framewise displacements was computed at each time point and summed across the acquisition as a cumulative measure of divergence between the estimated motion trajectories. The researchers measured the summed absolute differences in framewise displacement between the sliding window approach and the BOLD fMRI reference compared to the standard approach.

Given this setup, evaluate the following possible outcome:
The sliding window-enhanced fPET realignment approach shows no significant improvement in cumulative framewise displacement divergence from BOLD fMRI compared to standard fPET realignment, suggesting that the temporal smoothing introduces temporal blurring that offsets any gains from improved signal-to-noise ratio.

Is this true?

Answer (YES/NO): NO